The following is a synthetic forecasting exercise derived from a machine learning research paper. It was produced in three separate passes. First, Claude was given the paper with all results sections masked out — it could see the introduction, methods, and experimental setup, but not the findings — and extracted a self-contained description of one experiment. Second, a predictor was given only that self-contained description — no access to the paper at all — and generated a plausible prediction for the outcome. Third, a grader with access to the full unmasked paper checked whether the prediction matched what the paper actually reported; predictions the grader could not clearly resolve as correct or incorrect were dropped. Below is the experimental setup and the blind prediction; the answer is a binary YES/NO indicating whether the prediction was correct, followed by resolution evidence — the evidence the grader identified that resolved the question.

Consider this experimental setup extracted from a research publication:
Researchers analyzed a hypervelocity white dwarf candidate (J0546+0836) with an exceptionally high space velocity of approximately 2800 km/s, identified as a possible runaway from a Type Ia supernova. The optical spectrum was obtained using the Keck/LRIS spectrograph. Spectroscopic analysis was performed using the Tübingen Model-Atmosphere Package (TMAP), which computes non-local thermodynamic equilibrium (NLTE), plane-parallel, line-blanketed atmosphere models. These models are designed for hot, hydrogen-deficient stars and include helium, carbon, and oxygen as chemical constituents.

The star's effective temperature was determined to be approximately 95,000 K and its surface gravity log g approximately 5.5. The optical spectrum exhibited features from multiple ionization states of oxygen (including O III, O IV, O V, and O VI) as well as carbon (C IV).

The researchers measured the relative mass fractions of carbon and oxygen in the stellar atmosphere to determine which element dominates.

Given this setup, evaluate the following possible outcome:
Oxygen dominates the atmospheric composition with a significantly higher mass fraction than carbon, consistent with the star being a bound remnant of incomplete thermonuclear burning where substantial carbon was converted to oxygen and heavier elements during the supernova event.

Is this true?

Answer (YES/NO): YES